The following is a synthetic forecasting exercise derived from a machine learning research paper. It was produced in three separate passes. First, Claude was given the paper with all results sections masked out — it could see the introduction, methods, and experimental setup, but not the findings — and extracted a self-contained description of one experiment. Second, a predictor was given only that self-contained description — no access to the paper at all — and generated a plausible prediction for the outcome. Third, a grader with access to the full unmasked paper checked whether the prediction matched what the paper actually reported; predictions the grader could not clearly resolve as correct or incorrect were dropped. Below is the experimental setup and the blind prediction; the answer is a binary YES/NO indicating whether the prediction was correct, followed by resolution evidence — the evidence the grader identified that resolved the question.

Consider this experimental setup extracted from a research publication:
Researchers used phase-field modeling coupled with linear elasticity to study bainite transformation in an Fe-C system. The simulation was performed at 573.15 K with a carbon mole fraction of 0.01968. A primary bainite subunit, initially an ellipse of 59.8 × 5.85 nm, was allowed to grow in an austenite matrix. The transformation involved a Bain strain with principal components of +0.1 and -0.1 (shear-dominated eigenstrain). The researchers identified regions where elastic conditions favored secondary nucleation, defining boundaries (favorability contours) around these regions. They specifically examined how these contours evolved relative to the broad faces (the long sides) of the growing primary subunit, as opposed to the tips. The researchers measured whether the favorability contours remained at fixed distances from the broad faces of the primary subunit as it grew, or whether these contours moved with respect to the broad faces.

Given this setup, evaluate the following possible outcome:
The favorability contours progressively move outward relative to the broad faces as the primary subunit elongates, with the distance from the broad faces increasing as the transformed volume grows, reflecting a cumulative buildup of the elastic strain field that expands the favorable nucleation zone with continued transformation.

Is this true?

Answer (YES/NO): YES